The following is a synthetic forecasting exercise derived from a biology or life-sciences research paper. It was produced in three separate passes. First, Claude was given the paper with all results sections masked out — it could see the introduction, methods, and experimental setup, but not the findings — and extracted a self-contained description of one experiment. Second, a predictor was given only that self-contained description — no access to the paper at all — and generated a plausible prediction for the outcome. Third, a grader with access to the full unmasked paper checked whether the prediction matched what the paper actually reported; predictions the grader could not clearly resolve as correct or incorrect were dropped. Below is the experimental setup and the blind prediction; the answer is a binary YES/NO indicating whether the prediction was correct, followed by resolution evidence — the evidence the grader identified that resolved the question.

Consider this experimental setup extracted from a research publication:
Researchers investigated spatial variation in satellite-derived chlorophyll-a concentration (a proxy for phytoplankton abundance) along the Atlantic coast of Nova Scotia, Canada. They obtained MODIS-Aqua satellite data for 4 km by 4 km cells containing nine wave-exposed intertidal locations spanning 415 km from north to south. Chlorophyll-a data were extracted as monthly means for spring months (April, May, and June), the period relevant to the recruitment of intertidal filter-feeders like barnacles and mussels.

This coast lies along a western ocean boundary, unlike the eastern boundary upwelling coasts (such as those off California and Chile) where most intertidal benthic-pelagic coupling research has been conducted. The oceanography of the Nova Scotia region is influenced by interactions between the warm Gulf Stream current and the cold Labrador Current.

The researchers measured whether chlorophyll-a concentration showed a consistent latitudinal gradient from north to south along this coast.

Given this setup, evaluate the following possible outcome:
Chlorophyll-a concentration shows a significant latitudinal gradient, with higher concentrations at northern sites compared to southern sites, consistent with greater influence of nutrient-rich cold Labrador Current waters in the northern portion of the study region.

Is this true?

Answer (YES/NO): NO